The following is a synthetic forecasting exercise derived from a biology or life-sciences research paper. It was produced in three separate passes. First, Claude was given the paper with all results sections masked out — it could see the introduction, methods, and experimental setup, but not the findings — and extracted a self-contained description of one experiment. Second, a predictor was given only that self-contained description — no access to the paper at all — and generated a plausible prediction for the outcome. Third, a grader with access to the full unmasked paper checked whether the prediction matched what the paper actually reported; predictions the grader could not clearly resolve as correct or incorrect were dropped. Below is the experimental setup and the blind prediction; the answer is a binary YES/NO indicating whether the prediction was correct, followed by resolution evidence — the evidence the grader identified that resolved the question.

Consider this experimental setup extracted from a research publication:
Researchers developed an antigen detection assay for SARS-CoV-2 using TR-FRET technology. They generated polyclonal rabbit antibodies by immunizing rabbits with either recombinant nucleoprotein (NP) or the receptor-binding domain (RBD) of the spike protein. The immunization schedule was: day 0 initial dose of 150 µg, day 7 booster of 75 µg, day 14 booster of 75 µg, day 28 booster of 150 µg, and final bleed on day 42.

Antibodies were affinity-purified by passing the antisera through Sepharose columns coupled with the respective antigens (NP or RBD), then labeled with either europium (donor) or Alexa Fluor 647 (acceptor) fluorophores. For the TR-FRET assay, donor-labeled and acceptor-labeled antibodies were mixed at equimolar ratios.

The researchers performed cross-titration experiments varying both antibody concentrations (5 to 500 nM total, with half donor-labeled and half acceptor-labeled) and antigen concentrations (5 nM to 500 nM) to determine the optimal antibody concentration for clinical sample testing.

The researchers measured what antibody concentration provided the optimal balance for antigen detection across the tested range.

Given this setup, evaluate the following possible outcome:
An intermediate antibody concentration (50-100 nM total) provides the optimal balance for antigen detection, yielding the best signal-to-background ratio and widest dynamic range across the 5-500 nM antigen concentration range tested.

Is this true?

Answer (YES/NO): NO